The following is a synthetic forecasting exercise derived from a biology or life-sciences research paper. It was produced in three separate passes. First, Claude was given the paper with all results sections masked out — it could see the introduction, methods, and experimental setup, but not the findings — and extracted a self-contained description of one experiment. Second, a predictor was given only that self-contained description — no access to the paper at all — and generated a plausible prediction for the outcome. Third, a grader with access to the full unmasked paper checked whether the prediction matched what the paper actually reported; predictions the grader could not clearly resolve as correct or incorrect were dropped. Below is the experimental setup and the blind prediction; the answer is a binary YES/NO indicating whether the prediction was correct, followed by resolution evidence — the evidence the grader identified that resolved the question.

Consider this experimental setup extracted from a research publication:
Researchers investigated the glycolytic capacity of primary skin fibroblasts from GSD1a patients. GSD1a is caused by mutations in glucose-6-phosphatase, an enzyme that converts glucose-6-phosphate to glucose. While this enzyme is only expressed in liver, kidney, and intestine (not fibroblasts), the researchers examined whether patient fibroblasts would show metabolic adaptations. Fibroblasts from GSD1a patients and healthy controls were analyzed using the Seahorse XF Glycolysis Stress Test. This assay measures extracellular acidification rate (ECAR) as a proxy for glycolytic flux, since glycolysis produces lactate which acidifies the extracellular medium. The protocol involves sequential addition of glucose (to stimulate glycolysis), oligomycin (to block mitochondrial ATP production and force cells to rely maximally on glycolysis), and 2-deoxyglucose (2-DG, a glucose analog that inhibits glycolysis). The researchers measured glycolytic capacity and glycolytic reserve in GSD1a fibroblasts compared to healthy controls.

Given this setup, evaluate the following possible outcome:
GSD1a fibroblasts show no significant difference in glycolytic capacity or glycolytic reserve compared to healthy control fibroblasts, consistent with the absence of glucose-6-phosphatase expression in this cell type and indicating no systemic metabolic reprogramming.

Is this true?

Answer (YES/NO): NO